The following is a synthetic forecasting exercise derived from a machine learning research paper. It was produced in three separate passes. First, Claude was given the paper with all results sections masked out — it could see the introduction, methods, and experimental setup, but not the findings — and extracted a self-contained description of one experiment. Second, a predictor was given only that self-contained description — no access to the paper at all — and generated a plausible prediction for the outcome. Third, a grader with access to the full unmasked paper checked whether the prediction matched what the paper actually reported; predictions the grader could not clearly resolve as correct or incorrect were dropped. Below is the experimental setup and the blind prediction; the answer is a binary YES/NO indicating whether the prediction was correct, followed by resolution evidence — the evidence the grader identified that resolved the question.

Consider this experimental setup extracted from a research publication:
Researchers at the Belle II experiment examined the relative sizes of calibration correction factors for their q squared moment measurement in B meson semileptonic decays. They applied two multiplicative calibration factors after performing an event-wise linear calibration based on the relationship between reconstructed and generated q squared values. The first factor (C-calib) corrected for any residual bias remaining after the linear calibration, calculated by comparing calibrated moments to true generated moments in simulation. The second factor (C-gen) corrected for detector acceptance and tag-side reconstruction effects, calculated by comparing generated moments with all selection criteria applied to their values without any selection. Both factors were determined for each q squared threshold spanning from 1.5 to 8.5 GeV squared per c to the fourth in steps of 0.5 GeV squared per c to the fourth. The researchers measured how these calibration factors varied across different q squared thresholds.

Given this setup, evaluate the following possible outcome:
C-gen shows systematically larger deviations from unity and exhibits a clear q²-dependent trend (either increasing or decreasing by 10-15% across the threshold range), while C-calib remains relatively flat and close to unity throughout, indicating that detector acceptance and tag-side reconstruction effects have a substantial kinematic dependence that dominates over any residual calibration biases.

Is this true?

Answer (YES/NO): YES